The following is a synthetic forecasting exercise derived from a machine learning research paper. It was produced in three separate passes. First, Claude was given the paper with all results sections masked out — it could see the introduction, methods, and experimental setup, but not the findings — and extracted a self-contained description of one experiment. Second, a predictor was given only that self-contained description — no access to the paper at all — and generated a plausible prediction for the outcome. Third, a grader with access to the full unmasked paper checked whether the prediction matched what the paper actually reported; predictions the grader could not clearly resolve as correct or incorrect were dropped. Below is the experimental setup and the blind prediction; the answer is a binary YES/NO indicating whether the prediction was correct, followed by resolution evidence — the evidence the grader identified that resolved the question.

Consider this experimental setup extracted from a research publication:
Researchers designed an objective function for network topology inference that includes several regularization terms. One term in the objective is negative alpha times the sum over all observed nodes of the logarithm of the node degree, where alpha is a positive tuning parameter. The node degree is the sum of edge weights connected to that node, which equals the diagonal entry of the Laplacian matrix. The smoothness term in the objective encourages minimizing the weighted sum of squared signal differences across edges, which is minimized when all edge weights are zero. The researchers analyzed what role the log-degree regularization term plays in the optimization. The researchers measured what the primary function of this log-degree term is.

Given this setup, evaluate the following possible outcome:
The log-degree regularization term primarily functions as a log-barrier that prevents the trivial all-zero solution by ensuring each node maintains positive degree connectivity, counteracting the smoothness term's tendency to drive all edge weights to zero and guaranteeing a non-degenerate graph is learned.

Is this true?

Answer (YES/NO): YES